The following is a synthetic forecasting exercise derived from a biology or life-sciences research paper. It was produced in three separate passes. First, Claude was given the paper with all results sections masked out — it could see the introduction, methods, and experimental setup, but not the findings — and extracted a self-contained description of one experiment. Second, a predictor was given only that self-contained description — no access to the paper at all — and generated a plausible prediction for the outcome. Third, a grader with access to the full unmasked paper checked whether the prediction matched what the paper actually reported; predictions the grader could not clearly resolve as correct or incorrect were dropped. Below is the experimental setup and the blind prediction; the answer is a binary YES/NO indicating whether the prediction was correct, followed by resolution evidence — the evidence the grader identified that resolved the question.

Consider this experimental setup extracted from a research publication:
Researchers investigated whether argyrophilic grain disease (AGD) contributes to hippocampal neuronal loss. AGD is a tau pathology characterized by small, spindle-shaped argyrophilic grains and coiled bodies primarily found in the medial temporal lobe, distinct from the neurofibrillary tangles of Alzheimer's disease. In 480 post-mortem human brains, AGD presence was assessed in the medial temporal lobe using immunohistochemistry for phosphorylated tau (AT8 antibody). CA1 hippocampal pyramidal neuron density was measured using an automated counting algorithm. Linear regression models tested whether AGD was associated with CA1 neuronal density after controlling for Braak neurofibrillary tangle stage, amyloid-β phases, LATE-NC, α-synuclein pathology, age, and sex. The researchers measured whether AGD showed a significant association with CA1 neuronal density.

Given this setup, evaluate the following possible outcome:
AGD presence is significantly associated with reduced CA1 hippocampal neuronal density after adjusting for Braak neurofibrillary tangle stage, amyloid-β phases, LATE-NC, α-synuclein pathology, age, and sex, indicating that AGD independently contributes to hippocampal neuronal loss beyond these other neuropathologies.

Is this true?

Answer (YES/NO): NO